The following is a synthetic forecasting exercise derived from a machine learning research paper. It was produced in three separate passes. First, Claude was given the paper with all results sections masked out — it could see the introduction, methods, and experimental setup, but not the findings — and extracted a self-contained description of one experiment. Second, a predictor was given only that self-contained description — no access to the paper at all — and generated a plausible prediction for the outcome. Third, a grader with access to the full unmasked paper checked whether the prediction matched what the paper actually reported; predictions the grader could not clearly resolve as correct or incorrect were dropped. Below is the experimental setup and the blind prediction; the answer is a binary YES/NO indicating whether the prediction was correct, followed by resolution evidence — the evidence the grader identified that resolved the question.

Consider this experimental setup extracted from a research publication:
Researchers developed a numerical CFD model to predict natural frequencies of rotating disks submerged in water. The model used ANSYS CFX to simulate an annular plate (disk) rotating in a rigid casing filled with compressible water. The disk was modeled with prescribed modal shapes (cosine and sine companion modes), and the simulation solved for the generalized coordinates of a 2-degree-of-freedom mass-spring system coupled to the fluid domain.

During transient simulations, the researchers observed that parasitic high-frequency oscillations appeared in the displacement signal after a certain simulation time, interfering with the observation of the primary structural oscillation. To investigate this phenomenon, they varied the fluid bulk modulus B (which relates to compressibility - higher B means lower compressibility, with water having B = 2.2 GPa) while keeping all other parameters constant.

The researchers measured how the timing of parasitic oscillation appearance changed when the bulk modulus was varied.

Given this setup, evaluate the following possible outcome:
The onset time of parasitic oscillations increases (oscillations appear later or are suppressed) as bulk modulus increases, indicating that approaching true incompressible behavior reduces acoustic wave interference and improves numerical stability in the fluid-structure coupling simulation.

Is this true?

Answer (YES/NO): NO